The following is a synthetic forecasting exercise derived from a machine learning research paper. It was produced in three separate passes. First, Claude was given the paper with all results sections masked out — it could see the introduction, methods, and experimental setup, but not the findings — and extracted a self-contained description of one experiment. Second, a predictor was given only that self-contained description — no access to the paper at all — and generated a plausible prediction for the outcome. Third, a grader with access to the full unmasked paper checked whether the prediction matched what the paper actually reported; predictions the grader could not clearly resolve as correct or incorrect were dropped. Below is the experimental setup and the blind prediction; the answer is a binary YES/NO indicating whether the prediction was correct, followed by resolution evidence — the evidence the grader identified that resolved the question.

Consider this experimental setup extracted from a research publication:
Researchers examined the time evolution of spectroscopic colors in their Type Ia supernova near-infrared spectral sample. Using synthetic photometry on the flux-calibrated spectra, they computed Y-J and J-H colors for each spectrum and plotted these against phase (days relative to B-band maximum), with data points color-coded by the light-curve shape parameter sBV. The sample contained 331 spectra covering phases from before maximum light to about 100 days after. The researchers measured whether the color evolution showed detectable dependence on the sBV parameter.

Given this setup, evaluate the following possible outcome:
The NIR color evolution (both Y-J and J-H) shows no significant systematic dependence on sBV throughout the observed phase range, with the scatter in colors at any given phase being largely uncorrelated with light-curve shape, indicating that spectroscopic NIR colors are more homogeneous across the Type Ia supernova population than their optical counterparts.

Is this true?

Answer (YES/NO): NO